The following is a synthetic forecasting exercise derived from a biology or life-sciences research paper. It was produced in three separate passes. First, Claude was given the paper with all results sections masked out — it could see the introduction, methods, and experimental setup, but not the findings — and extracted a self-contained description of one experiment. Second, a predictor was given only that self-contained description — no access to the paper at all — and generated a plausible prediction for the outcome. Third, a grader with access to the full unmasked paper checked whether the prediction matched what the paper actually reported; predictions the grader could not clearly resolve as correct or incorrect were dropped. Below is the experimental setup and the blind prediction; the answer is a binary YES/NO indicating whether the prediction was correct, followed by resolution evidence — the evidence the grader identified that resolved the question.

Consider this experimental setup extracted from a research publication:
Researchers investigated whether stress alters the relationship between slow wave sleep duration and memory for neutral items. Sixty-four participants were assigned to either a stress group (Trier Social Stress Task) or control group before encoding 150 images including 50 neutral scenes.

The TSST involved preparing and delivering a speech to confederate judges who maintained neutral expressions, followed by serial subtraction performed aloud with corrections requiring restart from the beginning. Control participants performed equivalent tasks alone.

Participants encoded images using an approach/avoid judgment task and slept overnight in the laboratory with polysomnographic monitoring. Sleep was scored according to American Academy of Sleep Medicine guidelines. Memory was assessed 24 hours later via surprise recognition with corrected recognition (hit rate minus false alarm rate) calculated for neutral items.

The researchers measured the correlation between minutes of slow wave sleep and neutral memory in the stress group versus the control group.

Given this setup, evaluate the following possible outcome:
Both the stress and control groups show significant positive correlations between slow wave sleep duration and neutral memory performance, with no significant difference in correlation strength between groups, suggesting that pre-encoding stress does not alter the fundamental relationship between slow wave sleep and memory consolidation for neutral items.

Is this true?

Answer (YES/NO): NO